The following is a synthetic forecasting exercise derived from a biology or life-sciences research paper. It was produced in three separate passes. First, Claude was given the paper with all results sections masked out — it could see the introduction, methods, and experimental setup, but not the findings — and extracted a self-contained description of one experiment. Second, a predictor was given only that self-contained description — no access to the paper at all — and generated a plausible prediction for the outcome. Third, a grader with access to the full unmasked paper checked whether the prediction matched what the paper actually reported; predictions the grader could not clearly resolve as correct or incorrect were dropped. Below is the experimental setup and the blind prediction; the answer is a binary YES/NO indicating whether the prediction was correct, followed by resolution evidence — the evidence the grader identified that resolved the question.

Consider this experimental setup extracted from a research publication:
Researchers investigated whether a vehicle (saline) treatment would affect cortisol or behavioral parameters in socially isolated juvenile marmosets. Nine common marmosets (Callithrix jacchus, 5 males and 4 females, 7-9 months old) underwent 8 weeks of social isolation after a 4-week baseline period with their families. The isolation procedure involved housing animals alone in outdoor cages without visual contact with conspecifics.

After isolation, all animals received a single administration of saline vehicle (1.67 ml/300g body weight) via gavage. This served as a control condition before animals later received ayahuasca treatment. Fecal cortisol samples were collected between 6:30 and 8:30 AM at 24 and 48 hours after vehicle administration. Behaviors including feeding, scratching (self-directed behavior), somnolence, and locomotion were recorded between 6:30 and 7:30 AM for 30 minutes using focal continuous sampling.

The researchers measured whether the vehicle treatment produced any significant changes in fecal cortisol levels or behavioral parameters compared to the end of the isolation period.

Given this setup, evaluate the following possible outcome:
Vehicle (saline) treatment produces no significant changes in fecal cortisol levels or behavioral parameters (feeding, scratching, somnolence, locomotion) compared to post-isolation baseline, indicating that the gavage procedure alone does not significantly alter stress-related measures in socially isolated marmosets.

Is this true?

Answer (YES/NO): YES